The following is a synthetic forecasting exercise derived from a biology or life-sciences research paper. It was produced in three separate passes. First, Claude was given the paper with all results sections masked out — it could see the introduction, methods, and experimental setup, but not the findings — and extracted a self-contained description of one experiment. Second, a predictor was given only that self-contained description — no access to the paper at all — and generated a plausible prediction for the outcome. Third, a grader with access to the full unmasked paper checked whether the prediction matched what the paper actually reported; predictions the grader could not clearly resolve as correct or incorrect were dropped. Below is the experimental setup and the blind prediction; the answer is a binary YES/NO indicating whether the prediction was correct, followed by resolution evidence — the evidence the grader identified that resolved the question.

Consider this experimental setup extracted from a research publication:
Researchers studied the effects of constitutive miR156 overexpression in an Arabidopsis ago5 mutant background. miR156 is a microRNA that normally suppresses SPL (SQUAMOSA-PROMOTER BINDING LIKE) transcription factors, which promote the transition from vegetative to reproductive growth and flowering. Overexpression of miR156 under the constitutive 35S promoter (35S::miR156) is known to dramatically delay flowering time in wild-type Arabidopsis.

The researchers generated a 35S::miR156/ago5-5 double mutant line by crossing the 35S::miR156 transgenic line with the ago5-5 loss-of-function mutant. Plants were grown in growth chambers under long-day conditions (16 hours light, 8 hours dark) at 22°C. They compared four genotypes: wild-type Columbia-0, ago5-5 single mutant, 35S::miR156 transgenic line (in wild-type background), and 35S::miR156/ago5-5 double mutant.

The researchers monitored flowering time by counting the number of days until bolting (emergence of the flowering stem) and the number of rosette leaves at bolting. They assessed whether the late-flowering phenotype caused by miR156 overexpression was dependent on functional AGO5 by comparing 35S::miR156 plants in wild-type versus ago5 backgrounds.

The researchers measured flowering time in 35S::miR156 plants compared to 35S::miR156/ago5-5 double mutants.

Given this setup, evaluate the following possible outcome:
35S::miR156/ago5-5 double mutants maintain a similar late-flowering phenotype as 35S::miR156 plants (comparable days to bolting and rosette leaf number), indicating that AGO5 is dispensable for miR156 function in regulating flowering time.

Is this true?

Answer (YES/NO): NO